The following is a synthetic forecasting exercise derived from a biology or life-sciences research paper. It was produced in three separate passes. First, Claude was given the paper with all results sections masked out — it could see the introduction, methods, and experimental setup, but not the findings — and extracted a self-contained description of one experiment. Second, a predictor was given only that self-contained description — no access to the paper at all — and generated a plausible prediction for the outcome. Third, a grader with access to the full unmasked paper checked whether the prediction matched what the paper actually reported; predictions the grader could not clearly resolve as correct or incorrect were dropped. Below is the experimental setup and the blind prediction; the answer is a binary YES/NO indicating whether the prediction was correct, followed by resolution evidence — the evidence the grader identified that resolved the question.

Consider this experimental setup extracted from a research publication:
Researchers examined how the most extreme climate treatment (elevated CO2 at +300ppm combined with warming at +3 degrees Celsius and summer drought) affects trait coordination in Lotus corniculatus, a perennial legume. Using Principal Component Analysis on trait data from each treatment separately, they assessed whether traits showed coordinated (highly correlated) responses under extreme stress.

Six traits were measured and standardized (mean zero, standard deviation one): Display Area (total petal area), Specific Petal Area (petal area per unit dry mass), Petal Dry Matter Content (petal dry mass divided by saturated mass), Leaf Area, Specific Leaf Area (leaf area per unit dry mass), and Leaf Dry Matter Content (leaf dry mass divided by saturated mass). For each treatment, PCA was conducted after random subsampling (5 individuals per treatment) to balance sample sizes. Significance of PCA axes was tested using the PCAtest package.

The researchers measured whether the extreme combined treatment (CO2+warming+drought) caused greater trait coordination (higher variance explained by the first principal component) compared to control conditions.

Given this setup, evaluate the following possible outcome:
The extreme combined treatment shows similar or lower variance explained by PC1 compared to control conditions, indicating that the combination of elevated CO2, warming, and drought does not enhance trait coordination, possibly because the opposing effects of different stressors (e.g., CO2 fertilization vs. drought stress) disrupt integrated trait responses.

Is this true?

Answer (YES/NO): NO